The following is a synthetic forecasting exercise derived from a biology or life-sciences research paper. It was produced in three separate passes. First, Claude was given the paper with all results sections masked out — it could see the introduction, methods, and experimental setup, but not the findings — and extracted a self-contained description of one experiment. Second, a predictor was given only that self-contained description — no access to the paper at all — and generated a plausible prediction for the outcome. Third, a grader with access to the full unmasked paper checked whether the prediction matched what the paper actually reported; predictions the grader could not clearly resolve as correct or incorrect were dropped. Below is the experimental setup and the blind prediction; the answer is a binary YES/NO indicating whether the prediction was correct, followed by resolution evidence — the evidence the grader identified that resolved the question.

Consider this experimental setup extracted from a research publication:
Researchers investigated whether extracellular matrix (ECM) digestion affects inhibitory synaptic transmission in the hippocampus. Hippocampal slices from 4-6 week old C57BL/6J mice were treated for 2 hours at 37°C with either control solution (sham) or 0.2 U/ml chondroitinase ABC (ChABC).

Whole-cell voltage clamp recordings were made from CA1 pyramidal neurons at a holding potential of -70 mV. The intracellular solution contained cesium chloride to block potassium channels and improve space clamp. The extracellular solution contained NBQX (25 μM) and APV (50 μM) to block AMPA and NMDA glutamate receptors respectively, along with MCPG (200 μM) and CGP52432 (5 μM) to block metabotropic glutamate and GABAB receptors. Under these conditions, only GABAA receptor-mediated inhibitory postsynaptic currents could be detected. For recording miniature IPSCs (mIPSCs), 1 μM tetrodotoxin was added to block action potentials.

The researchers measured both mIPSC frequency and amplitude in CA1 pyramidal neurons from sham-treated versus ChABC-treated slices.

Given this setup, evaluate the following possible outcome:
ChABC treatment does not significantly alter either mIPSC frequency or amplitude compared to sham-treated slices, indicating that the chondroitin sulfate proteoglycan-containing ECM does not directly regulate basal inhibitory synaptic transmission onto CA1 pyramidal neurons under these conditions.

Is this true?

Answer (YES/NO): YES